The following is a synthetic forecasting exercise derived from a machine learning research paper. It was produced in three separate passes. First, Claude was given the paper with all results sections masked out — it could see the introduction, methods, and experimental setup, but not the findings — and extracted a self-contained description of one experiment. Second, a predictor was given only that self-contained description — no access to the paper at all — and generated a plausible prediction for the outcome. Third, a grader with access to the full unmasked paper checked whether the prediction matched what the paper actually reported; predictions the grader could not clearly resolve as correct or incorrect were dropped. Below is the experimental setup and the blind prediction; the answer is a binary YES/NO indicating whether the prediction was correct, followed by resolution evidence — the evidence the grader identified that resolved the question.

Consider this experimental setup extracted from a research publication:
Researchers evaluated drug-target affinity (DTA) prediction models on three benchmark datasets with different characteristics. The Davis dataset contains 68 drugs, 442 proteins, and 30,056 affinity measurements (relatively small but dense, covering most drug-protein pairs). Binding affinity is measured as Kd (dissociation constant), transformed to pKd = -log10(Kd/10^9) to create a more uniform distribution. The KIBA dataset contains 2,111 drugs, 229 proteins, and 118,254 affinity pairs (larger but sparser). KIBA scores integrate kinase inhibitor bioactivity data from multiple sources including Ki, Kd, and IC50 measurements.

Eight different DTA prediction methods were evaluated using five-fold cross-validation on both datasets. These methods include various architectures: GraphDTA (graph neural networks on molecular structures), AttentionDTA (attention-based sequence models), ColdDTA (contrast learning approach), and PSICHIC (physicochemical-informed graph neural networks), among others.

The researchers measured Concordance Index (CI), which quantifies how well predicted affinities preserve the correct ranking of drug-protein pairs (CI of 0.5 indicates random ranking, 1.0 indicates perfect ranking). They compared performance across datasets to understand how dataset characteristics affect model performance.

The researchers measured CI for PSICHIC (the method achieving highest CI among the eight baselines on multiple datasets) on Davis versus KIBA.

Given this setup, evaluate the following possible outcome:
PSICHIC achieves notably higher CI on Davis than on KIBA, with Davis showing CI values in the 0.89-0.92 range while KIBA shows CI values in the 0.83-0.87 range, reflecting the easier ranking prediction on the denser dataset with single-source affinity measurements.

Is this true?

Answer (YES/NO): NO